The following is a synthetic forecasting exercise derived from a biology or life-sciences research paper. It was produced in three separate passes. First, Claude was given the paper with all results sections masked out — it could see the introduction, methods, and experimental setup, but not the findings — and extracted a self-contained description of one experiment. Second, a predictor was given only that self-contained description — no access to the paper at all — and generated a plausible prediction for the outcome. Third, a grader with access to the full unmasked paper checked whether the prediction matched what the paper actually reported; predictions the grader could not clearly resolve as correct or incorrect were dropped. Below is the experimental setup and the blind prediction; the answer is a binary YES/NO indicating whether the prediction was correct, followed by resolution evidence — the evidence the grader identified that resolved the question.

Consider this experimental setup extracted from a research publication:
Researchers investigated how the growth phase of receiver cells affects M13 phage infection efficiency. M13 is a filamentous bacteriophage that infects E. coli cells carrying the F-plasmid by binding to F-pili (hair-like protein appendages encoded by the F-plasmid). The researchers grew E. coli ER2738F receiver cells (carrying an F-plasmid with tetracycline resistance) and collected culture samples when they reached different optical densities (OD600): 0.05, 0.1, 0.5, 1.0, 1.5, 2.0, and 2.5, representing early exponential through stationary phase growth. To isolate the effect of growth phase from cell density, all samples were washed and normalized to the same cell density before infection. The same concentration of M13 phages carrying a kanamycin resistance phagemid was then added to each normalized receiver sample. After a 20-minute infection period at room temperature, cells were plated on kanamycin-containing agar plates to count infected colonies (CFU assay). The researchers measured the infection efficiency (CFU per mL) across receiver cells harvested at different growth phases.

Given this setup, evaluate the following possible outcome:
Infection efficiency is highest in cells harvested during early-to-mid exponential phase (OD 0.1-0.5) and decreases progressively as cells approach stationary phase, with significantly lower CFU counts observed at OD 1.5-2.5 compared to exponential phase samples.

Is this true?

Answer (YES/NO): NO